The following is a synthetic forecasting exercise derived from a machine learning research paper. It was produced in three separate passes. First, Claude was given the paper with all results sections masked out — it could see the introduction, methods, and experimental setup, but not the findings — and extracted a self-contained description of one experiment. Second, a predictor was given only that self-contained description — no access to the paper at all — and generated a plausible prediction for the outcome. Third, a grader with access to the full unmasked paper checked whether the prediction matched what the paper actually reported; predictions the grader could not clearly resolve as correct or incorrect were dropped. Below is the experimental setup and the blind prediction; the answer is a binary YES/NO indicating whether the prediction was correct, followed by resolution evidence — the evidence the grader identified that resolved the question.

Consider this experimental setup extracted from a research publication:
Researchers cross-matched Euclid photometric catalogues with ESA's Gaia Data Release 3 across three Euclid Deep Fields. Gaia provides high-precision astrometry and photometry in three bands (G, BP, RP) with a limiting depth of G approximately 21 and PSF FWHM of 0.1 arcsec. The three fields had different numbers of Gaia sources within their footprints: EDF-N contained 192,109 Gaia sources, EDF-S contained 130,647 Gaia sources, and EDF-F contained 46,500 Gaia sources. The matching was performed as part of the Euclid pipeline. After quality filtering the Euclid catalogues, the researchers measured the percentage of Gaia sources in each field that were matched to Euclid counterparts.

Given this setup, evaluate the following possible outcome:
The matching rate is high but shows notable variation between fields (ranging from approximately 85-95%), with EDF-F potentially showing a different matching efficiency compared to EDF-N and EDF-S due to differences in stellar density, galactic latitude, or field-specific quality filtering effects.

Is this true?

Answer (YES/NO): NO